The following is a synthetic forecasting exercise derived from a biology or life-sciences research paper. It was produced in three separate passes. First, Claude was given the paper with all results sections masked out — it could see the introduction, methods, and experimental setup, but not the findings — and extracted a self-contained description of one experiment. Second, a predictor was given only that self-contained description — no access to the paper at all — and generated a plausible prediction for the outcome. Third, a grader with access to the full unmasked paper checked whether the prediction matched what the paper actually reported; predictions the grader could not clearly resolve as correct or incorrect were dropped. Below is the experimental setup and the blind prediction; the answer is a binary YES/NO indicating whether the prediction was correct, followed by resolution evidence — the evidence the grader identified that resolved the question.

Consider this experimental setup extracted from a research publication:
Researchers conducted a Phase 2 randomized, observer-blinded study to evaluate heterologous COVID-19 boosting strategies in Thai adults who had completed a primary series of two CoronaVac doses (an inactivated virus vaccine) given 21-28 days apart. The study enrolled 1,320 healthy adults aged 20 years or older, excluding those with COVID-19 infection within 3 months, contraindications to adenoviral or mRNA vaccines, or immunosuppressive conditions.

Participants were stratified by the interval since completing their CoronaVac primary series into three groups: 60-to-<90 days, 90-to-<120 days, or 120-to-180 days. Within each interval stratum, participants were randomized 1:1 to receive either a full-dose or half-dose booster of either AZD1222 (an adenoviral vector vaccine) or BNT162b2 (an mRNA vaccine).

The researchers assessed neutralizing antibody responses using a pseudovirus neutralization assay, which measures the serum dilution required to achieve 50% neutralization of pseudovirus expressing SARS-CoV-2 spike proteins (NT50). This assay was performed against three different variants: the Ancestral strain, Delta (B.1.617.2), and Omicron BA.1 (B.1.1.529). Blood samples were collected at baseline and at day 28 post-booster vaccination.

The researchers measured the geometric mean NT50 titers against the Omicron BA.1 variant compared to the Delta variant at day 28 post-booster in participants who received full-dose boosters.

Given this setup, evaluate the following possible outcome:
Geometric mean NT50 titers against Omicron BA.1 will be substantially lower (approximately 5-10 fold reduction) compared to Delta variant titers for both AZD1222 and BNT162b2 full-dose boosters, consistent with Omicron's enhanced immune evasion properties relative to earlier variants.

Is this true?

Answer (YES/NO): NO